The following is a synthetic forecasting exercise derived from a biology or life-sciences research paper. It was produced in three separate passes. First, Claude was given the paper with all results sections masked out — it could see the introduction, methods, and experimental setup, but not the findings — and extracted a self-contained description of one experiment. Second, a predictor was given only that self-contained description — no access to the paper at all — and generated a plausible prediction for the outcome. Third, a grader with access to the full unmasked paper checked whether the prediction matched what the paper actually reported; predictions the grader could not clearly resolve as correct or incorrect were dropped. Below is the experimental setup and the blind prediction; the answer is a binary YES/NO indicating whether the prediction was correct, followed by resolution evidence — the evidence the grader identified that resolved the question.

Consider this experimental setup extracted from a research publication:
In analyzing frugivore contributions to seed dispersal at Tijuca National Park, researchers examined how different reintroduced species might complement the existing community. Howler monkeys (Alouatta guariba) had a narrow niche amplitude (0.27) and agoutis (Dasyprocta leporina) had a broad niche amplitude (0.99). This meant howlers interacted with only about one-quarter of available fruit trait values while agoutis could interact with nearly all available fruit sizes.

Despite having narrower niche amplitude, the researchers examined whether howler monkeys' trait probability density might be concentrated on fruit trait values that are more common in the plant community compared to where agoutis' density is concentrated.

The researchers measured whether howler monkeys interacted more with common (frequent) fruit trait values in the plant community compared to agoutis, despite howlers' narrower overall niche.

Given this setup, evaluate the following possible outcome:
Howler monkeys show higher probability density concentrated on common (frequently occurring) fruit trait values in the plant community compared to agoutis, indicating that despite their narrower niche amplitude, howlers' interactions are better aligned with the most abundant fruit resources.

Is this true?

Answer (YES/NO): YES